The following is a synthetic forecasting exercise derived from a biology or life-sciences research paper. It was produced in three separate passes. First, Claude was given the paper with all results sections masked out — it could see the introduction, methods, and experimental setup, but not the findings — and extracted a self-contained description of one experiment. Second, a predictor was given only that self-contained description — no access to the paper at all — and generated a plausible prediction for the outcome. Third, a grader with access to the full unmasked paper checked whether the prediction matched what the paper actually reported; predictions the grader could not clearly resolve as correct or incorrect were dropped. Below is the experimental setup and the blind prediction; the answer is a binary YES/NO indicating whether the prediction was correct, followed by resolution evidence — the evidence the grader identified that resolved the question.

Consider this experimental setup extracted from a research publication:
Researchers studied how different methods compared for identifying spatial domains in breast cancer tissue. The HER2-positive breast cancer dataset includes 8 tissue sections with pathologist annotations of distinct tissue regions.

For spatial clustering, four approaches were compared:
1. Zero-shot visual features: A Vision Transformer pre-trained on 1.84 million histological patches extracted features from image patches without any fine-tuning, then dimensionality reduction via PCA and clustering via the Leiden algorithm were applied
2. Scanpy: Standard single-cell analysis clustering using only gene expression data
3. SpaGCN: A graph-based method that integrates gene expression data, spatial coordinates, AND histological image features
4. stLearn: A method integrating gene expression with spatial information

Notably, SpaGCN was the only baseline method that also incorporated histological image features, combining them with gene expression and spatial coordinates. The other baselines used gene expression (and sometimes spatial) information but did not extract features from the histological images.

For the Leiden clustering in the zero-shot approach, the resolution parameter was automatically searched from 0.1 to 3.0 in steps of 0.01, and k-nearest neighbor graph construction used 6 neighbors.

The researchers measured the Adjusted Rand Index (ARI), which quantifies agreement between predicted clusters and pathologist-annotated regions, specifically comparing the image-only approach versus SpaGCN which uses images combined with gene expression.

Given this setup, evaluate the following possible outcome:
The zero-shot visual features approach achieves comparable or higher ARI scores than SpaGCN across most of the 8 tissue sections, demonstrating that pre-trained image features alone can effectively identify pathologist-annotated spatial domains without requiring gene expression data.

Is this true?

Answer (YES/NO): YES